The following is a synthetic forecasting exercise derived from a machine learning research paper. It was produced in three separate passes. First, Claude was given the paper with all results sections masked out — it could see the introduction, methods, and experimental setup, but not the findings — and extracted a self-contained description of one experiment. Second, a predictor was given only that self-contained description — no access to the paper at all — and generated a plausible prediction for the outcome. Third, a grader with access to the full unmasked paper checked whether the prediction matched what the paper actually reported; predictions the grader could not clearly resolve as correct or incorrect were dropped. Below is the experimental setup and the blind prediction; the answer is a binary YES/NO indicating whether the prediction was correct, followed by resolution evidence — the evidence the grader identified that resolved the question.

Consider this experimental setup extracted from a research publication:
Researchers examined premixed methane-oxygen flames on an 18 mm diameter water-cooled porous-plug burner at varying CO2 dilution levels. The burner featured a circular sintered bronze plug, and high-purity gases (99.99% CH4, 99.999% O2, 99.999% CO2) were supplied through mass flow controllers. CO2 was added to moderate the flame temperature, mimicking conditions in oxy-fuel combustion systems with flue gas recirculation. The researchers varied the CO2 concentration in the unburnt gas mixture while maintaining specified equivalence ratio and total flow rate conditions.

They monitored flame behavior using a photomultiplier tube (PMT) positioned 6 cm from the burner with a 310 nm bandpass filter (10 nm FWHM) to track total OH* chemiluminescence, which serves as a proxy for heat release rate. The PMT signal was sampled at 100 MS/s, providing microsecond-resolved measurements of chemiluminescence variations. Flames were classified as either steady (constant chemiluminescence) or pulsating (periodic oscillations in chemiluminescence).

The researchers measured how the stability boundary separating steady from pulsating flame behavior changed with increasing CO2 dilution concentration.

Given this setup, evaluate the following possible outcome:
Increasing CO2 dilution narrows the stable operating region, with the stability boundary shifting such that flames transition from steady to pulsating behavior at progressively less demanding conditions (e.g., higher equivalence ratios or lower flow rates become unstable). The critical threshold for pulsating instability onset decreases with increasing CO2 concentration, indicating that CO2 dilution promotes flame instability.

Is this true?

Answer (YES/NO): NO